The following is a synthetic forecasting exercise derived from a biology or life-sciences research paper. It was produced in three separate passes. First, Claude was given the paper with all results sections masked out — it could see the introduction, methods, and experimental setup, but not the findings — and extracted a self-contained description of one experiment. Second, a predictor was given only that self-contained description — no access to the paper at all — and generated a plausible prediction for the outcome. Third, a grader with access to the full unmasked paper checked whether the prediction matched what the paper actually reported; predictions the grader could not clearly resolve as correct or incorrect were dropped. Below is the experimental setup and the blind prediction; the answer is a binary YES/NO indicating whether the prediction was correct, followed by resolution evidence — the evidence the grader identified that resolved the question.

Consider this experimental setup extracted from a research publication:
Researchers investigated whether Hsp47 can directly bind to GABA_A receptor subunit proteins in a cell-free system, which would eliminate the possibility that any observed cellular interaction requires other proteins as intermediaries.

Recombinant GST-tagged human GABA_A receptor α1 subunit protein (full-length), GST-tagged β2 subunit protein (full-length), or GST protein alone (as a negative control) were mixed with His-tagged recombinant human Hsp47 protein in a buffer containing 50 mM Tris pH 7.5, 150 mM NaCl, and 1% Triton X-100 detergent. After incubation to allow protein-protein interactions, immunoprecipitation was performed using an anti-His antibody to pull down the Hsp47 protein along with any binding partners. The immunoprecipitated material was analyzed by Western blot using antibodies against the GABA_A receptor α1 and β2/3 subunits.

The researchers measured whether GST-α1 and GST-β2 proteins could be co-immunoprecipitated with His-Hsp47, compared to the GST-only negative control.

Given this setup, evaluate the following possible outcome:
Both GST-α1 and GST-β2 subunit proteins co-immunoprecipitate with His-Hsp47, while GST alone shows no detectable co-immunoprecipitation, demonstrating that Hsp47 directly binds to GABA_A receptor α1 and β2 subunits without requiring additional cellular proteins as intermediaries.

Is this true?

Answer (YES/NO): YES